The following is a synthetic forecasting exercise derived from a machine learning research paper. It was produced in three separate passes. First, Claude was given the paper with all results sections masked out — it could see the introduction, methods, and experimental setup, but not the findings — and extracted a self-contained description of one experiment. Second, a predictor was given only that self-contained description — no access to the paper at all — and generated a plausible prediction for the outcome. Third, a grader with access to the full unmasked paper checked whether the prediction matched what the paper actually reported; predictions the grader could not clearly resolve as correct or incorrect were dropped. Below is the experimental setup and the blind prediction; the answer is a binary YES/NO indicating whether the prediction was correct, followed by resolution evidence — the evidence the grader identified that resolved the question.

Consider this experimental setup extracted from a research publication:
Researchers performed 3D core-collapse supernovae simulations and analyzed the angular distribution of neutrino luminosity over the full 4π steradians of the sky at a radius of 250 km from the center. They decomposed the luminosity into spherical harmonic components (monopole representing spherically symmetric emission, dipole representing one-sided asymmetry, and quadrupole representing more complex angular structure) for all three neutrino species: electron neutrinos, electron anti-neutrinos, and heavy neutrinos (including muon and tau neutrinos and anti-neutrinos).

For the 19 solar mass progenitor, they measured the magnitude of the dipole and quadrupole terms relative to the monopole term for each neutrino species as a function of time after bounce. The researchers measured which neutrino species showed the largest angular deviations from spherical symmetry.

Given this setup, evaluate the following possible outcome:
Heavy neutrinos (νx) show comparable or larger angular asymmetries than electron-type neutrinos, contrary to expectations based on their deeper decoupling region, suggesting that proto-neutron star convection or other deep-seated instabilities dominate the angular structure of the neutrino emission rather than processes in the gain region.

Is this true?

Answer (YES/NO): NO